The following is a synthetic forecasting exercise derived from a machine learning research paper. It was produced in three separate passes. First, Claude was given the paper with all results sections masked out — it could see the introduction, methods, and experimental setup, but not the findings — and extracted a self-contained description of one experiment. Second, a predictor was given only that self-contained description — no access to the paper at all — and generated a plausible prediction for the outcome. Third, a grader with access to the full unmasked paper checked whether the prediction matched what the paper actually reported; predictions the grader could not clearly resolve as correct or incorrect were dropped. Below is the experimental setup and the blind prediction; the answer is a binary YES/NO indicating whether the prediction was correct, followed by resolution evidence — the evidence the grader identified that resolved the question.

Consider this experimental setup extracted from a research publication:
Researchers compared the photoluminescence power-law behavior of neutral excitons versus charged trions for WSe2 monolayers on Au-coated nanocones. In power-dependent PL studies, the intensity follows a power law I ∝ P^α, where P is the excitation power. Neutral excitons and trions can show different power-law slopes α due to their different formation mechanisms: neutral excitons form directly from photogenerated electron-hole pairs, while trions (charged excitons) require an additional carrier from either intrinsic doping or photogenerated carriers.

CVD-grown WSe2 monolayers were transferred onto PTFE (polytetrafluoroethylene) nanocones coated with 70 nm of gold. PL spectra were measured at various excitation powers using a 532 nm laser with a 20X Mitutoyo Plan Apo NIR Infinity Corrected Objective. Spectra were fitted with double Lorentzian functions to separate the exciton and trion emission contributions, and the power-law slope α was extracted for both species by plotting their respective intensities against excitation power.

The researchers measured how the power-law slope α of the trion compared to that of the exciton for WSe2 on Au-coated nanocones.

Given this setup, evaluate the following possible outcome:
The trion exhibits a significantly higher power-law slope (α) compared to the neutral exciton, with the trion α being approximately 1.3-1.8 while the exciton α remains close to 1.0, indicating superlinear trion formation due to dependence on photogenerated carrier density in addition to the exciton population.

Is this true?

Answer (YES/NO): NO